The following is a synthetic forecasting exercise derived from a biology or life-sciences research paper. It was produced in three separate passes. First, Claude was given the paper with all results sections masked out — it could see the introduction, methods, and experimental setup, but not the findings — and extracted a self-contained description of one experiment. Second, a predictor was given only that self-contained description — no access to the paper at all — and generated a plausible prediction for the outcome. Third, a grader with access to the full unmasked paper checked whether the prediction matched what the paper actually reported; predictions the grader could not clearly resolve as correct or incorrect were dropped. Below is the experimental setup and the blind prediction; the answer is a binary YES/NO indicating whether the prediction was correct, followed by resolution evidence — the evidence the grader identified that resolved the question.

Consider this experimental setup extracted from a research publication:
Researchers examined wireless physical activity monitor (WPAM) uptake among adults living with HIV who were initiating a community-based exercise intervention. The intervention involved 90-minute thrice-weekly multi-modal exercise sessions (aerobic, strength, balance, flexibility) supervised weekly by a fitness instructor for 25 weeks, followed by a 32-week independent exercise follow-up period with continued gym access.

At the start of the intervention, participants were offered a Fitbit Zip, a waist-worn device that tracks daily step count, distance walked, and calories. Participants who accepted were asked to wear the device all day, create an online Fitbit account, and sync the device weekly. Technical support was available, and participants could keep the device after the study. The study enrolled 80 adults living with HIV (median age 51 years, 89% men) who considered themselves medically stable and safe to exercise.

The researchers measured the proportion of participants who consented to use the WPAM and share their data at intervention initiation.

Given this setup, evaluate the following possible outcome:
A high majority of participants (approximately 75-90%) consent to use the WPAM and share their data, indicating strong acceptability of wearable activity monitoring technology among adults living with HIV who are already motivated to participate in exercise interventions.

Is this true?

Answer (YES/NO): NO